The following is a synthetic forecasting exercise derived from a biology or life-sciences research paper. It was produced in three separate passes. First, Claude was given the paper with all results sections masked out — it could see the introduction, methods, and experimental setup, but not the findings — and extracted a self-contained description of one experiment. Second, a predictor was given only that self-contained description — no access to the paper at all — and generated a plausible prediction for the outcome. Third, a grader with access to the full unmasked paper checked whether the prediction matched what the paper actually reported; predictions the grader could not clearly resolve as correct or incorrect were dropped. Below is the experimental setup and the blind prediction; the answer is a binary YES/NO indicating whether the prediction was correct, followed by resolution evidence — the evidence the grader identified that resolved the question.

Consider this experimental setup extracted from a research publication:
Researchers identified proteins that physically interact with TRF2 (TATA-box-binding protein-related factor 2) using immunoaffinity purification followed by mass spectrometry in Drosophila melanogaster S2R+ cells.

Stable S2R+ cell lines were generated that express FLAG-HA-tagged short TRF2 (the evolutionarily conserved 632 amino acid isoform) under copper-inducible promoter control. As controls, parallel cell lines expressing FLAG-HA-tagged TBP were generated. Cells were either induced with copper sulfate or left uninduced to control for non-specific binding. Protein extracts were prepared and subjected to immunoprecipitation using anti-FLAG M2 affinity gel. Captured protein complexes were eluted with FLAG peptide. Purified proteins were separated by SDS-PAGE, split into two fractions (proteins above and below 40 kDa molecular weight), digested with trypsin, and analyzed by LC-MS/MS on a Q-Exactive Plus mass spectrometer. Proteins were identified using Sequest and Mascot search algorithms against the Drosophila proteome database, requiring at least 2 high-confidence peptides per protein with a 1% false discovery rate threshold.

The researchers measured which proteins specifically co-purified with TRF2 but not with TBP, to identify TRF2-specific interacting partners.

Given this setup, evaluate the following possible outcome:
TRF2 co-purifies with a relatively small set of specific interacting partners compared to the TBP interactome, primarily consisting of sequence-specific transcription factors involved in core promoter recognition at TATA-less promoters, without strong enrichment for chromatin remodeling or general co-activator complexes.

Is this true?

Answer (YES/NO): NO